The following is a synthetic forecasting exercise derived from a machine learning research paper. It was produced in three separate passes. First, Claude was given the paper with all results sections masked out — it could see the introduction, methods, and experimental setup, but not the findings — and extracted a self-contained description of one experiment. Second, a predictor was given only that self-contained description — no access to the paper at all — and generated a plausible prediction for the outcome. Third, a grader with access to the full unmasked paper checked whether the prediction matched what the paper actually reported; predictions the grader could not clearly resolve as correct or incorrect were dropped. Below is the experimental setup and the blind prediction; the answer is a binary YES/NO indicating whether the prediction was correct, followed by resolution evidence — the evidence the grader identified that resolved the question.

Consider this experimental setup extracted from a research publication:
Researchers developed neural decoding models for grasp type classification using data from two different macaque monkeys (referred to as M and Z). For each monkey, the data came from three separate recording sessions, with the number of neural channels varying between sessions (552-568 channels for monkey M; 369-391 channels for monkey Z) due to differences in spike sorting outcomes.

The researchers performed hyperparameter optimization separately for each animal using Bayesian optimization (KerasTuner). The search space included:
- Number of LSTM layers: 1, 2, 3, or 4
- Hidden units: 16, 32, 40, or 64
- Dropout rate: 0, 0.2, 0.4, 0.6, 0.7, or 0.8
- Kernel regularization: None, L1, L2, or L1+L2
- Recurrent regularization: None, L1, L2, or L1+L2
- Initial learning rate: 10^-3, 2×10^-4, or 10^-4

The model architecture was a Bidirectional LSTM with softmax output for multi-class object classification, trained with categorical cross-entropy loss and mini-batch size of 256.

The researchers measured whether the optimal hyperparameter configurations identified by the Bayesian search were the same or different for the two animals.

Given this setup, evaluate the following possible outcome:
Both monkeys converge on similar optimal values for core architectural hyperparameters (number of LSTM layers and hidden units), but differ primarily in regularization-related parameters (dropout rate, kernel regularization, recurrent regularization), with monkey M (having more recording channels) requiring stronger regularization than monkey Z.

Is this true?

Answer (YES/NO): NO